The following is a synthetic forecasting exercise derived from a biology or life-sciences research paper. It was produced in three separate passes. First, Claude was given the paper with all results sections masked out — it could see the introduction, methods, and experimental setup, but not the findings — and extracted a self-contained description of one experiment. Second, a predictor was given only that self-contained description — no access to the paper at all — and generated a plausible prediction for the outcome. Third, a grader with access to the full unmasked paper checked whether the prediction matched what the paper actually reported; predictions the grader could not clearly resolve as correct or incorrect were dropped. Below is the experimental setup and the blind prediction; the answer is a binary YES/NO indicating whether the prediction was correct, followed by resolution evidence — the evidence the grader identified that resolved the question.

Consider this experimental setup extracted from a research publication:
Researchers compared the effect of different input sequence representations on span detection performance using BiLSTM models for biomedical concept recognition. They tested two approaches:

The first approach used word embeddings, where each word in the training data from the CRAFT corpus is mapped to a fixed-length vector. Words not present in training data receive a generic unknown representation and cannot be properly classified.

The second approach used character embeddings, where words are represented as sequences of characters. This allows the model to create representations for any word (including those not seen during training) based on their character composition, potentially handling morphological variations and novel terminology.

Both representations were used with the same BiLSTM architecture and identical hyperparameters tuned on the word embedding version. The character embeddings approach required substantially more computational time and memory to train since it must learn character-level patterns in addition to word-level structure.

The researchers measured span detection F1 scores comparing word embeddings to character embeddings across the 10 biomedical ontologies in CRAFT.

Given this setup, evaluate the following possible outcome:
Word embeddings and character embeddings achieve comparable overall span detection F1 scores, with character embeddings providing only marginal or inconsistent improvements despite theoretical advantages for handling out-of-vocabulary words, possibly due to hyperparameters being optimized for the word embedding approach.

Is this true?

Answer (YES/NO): YES